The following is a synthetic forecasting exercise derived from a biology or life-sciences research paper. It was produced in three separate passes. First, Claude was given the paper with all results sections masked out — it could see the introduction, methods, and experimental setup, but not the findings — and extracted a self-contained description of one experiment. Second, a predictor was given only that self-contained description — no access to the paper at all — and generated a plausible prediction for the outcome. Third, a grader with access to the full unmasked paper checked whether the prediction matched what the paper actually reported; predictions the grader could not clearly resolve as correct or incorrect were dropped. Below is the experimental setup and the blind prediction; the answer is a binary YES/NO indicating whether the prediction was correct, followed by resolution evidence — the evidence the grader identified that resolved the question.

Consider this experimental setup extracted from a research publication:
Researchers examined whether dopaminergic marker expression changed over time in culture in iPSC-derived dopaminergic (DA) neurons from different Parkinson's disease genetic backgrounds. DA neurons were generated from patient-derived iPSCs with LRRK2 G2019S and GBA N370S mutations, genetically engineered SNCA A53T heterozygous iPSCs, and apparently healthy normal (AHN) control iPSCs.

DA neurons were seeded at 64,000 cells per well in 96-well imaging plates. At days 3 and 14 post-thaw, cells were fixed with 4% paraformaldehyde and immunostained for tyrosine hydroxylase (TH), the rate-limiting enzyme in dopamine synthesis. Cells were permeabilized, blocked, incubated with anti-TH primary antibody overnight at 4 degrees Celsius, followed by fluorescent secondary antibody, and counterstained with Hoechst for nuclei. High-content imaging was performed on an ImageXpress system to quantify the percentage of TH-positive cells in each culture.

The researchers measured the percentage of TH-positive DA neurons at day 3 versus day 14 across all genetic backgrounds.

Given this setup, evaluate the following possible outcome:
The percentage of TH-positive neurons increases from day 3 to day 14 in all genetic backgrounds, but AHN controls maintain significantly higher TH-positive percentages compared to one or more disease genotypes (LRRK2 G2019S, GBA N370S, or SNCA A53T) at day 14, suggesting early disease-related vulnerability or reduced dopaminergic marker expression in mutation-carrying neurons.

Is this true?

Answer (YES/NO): NO